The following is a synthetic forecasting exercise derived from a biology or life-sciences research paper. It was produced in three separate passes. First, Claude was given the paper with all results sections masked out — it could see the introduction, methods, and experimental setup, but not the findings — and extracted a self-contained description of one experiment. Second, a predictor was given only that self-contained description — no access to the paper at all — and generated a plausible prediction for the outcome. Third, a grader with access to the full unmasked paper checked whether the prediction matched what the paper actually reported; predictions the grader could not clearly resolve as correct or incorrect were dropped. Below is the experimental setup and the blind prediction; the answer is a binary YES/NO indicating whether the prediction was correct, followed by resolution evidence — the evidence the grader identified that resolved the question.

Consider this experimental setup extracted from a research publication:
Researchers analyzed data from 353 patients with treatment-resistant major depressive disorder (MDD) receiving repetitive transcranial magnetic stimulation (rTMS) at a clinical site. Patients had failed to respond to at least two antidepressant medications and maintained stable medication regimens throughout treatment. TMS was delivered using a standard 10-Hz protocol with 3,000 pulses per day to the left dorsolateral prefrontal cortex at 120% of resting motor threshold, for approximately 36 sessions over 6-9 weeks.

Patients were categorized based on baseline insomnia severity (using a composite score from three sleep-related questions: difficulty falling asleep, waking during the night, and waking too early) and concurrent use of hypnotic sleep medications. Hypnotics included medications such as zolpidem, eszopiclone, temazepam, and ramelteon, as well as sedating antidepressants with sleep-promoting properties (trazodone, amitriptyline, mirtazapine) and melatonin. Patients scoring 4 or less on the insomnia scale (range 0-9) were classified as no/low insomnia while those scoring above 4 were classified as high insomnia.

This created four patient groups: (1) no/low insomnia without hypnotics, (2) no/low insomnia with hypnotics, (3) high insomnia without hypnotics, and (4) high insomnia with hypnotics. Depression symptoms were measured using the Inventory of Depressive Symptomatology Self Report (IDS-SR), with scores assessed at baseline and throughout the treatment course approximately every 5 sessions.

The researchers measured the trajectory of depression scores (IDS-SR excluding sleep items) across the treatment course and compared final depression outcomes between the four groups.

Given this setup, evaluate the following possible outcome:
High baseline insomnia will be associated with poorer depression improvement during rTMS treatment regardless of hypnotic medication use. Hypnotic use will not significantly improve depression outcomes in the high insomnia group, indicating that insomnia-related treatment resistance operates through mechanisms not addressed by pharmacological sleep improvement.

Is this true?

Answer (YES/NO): NO